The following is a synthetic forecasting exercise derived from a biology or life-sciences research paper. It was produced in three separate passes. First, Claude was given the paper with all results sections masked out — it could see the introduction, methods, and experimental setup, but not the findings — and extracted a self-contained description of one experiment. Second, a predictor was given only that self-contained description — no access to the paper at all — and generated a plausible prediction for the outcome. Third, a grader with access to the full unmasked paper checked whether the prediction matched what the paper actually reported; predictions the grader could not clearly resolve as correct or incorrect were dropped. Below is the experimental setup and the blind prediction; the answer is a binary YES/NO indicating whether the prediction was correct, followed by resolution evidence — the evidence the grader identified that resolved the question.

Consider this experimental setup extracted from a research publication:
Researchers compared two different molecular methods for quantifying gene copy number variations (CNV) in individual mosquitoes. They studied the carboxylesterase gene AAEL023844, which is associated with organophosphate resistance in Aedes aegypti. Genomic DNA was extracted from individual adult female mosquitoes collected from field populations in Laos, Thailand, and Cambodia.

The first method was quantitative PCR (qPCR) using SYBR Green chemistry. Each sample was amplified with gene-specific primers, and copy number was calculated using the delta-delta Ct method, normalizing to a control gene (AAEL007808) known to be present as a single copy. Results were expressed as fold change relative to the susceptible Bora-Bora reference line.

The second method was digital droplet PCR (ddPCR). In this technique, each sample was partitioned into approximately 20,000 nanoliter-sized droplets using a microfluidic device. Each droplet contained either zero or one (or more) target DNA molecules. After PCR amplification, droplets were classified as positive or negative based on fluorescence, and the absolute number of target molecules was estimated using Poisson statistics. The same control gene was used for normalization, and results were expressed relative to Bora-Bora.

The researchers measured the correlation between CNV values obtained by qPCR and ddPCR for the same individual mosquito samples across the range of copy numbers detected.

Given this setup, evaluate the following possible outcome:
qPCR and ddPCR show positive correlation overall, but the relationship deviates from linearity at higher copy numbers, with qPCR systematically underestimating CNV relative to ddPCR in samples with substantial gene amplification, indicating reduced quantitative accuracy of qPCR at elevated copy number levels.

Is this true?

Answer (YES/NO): NO